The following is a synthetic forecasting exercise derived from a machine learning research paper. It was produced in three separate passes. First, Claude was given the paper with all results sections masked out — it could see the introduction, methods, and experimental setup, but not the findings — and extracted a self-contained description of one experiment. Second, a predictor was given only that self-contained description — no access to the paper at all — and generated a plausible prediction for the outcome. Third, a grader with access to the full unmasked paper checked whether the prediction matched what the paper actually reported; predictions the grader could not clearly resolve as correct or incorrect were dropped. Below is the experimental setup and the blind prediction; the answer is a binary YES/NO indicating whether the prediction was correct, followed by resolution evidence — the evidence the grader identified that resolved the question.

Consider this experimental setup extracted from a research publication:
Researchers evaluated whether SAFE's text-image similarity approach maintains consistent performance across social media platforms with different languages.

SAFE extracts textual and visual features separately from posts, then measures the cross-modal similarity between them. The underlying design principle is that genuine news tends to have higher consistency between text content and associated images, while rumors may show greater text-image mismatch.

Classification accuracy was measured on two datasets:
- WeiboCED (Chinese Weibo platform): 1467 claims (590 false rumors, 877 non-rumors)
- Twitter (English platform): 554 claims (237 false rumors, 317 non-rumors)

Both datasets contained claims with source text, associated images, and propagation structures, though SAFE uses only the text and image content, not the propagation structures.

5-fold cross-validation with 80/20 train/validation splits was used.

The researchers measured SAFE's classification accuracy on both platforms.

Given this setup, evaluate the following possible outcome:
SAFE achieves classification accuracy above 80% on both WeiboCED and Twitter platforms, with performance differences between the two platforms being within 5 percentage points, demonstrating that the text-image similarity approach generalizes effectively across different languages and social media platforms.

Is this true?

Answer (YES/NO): NO